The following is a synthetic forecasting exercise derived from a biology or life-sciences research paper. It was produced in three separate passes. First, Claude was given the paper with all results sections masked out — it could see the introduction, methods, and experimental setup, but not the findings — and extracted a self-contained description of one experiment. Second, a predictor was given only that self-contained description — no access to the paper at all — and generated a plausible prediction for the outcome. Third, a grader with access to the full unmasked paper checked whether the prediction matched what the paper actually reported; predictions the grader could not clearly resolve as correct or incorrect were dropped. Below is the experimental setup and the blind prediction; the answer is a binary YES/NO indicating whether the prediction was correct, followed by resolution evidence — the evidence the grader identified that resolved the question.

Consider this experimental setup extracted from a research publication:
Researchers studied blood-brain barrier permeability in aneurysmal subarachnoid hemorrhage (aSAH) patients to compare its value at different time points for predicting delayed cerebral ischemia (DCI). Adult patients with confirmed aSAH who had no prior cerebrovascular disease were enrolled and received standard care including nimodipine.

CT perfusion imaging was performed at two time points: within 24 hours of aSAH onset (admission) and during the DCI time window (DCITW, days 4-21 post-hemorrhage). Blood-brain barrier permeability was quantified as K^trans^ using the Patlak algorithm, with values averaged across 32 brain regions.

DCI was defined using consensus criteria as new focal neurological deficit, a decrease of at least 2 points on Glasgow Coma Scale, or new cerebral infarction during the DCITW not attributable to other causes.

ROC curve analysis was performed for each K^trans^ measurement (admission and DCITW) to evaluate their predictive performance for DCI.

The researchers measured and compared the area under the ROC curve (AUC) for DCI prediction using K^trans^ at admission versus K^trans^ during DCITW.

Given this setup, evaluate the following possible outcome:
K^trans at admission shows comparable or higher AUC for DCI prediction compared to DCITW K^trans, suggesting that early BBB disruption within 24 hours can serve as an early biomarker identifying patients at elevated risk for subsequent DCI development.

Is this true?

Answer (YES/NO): YES